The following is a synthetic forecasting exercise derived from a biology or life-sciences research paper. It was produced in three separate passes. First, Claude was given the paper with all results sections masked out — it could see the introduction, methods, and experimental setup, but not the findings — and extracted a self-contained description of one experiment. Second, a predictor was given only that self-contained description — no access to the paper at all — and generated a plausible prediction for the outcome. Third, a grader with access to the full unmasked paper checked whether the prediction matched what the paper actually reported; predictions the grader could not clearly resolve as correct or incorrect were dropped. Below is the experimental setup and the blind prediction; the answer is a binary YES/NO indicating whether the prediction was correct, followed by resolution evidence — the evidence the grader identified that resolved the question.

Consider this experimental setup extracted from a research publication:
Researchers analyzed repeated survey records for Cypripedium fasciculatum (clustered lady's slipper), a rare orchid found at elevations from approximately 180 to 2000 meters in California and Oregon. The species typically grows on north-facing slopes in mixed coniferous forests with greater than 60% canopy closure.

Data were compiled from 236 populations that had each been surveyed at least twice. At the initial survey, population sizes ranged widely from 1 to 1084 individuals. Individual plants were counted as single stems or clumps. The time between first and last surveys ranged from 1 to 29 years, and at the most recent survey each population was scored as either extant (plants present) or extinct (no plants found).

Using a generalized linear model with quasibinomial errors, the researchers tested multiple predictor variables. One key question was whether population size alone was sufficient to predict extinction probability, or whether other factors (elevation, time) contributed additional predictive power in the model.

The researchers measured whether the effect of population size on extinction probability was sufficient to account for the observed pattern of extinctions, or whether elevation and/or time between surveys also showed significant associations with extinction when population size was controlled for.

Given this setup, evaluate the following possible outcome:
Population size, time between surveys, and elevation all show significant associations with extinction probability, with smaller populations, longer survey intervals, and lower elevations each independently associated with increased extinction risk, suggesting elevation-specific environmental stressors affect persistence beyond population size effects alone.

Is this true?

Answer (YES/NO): NO